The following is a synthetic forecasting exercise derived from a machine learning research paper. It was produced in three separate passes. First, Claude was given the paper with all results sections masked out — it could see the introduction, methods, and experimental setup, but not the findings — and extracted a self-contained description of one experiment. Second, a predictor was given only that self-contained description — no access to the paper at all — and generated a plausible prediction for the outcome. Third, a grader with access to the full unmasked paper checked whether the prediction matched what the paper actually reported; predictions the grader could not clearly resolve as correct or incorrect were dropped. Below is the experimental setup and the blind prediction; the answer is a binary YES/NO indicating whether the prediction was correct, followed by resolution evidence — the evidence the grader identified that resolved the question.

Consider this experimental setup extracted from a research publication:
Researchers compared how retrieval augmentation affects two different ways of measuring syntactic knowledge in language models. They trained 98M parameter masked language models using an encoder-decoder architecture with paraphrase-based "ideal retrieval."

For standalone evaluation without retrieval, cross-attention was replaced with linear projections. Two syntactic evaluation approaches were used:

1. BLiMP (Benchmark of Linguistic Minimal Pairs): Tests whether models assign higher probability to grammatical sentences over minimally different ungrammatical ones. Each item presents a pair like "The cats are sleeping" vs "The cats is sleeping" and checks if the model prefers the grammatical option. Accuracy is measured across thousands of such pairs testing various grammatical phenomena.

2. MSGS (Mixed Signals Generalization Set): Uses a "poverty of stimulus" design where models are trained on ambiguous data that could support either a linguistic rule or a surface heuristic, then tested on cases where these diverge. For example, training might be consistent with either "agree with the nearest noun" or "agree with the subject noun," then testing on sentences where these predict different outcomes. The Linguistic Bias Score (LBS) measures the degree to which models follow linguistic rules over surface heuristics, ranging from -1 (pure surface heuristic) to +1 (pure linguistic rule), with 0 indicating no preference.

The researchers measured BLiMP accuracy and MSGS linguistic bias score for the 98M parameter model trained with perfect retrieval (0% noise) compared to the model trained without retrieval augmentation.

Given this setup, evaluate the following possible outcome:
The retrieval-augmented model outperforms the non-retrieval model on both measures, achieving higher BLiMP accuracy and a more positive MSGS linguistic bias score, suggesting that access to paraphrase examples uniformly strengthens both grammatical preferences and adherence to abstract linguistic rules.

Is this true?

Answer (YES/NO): YES